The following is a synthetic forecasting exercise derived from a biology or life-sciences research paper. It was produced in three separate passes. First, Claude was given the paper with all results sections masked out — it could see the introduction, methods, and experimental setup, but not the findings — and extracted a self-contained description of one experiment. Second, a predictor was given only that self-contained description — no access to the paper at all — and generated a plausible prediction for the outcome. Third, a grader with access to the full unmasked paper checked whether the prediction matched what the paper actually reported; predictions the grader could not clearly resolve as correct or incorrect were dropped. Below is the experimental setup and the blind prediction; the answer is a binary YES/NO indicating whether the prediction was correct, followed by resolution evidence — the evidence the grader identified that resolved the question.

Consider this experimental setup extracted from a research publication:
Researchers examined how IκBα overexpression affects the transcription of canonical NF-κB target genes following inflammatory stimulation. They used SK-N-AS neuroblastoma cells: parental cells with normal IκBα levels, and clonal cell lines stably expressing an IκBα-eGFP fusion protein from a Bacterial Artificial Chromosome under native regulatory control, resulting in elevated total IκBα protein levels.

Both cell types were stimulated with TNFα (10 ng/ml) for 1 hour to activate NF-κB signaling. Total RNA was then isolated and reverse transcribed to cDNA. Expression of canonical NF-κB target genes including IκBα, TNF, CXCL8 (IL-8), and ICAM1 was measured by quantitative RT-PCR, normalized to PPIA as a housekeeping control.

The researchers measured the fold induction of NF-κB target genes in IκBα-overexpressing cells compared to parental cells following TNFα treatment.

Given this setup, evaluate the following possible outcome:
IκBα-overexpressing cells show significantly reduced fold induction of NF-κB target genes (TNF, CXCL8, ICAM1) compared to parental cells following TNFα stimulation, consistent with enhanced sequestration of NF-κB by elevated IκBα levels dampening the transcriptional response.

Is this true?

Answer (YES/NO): YES